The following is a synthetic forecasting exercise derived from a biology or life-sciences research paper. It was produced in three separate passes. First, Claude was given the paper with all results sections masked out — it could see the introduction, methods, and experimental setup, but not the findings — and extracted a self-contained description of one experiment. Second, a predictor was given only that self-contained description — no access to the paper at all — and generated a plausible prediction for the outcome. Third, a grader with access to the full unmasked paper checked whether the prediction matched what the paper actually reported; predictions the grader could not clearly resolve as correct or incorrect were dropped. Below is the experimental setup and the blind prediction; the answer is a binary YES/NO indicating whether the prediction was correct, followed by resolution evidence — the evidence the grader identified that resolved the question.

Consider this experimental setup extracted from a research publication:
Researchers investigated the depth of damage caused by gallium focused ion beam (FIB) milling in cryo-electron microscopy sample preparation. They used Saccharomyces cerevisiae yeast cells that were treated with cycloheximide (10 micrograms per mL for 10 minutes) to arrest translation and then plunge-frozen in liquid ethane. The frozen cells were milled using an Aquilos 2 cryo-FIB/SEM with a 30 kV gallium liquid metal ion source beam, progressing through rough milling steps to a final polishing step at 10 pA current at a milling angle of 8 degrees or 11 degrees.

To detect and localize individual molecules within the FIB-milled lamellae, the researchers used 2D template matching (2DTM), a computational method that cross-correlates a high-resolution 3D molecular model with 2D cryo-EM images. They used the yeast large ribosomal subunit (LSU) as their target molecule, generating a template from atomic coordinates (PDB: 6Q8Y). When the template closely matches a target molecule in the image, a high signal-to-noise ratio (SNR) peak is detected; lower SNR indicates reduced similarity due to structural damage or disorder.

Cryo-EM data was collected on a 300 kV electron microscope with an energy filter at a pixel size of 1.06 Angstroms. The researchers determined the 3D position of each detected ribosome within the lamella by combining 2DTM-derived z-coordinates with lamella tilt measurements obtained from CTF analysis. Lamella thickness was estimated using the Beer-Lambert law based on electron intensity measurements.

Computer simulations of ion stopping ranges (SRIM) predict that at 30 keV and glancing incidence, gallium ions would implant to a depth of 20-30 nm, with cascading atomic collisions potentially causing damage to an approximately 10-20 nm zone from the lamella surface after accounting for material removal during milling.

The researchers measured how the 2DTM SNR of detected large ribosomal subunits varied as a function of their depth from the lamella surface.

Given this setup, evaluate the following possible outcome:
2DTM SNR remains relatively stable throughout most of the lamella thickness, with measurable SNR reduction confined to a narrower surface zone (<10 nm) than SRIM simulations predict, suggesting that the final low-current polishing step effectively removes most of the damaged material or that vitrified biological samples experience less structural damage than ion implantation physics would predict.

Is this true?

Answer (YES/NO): NO